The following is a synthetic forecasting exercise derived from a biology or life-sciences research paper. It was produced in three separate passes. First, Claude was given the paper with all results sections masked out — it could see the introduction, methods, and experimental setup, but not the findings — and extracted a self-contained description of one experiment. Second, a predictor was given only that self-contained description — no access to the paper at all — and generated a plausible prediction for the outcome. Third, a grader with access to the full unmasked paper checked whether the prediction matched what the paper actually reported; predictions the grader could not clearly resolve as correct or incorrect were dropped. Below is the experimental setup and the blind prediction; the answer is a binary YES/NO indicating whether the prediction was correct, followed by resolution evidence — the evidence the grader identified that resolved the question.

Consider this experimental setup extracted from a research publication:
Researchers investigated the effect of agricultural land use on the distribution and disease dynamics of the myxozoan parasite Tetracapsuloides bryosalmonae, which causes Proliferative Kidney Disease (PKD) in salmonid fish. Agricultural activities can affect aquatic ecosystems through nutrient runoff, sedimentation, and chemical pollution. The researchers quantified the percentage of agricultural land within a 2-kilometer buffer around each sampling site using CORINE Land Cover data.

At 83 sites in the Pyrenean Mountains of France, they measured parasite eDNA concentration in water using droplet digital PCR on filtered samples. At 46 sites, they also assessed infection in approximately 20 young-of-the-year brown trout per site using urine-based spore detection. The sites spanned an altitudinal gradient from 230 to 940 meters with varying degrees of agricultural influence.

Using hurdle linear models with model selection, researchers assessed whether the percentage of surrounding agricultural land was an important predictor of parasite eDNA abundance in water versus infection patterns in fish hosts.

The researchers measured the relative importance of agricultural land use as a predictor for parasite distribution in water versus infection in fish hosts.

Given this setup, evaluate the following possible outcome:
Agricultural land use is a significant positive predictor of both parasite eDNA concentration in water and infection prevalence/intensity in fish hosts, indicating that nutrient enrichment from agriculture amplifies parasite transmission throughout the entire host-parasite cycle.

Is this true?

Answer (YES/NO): NO